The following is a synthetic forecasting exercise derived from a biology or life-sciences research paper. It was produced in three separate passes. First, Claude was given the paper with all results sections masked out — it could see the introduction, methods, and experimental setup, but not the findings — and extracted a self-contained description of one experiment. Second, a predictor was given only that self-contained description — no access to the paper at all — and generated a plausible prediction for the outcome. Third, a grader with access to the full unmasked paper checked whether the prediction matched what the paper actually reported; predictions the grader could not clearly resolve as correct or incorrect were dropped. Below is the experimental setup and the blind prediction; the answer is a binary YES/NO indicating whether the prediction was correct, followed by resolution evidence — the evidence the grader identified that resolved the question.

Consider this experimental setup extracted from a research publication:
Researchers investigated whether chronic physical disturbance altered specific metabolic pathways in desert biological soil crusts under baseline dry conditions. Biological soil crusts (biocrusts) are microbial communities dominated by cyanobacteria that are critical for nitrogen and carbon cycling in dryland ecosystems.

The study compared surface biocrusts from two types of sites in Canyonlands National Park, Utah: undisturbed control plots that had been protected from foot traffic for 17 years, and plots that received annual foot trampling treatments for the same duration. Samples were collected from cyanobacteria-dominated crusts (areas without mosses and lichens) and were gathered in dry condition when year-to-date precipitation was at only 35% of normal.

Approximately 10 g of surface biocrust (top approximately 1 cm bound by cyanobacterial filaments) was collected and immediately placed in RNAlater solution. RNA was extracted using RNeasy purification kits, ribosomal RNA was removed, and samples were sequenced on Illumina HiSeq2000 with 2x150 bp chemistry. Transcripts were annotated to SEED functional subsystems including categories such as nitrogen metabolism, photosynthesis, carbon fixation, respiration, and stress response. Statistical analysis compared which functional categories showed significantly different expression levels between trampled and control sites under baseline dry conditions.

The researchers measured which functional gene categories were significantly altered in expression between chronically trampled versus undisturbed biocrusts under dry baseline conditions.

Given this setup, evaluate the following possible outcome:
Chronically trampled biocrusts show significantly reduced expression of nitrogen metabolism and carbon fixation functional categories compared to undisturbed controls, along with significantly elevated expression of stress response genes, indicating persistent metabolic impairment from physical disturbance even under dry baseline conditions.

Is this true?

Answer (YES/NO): NO